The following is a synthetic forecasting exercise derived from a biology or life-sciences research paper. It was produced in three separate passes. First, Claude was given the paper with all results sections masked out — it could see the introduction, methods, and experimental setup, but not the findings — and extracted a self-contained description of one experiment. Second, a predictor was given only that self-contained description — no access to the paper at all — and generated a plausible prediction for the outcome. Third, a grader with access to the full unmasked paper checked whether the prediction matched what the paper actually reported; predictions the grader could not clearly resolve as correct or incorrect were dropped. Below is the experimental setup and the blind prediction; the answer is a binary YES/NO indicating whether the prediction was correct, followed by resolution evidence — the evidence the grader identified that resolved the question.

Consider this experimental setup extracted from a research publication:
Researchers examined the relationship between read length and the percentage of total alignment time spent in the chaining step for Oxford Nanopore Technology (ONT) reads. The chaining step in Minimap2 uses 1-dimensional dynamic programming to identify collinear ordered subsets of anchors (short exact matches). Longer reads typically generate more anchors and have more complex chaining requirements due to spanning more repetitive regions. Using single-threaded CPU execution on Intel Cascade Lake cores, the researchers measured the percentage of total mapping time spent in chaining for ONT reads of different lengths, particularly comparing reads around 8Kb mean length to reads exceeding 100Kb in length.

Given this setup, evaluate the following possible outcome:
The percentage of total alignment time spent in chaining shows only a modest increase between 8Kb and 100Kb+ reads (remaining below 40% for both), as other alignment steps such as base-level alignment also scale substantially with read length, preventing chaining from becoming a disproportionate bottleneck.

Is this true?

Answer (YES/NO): NO